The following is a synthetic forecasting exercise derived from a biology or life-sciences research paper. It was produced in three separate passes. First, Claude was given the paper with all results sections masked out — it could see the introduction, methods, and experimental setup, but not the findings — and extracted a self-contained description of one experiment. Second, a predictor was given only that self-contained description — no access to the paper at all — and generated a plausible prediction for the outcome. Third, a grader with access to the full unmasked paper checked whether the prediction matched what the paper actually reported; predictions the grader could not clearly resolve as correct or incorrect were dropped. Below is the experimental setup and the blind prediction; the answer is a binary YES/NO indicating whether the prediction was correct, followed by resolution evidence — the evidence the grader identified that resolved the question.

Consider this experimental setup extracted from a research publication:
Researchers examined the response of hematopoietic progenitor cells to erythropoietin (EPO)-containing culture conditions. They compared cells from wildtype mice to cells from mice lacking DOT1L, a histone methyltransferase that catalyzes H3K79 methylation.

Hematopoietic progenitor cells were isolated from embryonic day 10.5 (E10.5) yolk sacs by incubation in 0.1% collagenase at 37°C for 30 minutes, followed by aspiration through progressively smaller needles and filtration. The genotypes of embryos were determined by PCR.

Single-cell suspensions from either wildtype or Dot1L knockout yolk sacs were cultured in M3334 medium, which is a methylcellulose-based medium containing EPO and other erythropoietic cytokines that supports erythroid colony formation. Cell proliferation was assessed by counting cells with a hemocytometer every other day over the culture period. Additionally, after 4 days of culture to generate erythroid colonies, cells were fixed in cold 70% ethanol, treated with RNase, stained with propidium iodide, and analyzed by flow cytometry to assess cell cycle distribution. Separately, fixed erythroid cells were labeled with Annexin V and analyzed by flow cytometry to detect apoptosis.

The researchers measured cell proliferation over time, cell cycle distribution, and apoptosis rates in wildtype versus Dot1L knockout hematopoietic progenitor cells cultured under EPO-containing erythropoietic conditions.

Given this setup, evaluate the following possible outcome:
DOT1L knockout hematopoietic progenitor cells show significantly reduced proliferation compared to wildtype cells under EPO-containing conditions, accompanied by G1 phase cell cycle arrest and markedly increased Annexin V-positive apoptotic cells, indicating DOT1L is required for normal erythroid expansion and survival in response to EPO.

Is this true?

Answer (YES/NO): YES